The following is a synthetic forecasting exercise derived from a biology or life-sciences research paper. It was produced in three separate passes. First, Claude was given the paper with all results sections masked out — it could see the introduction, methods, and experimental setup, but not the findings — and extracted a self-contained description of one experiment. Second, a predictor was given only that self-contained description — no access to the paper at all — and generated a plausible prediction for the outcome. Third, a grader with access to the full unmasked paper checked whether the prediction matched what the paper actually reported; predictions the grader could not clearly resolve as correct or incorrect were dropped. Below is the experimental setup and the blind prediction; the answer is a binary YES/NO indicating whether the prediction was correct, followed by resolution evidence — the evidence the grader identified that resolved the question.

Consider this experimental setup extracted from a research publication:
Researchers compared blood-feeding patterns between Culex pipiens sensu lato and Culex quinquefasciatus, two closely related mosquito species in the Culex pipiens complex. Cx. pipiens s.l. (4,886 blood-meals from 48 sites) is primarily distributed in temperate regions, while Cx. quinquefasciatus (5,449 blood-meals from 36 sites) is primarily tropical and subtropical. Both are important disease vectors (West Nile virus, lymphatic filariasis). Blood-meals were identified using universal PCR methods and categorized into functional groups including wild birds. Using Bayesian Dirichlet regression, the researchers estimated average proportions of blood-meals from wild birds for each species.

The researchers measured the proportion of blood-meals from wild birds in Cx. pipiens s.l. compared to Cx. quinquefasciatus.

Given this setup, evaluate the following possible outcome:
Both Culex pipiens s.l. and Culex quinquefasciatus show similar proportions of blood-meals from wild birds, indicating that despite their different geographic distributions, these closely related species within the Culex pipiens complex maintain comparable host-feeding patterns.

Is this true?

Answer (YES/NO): NO